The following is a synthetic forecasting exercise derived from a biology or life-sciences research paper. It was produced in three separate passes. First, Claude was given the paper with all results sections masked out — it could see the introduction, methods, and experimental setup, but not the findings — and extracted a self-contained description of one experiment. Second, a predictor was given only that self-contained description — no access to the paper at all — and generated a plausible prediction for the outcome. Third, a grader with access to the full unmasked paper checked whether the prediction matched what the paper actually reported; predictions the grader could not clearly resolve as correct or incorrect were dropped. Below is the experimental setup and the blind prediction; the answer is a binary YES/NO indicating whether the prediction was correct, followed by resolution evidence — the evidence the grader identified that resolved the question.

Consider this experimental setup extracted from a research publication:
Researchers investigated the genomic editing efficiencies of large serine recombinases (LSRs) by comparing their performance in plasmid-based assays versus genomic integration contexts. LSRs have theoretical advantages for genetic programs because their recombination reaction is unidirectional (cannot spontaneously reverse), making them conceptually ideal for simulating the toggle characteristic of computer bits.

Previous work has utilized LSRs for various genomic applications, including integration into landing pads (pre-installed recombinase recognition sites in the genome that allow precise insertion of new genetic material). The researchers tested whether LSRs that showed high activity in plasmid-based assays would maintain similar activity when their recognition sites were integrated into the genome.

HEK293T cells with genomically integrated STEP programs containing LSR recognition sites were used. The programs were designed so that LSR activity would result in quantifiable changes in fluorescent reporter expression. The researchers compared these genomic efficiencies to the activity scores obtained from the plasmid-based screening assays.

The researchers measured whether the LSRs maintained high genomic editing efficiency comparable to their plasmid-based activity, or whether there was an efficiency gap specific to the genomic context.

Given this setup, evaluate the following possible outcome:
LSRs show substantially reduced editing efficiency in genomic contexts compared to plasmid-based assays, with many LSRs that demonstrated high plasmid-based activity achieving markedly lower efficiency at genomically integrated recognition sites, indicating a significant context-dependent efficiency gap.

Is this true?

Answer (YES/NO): YES